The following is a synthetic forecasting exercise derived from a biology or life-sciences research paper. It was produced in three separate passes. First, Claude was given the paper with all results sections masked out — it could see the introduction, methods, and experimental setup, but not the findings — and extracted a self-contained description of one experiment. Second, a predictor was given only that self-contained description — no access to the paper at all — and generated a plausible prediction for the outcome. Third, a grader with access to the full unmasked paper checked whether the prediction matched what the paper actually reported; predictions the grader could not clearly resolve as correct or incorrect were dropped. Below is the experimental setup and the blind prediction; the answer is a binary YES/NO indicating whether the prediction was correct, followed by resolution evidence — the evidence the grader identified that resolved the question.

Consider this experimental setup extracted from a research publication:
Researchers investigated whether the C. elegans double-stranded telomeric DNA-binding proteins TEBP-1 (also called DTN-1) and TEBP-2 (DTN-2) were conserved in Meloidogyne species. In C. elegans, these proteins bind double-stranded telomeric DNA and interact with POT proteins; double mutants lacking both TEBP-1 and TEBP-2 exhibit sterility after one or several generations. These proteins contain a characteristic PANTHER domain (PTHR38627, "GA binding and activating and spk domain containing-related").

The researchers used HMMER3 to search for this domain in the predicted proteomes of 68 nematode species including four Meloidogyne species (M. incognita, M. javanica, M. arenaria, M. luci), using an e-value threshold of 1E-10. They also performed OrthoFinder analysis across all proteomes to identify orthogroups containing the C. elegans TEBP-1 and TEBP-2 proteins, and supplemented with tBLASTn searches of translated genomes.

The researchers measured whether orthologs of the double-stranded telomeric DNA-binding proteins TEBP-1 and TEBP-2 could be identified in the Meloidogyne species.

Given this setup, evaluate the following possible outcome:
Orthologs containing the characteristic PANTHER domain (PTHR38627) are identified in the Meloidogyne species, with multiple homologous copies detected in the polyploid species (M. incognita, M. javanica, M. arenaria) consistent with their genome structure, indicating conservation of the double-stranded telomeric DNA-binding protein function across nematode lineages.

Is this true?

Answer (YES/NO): NO